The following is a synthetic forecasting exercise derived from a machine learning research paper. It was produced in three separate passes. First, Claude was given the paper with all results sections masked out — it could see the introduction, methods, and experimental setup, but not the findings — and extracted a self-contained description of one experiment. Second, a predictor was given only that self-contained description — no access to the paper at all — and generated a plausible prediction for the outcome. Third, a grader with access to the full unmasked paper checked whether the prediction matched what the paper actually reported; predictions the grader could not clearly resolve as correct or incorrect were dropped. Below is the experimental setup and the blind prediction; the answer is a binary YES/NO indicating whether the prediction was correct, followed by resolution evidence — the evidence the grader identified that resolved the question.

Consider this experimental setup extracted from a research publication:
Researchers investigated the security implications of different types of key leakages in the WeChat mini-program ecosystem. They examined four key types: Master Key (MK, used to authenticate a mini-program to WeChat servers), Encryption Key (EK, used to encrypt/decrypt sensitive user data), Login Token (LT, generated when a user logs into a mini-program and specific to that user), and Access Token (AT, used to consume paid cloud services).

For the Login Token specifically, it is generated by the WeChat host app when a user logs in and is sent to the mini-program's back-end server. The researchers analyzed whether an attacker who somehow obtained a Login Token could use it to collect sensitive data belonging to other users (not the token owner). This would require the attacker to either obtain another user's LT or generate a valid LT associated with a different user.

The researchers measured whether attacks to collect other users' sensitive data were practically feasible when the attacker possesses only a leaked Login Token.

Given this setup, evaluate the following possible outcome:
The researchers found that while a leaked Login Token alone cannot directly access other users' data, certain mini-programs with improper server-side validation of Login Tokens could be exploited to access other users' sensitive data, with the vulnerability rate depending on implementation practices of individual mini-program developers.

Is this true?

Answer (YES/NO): NO